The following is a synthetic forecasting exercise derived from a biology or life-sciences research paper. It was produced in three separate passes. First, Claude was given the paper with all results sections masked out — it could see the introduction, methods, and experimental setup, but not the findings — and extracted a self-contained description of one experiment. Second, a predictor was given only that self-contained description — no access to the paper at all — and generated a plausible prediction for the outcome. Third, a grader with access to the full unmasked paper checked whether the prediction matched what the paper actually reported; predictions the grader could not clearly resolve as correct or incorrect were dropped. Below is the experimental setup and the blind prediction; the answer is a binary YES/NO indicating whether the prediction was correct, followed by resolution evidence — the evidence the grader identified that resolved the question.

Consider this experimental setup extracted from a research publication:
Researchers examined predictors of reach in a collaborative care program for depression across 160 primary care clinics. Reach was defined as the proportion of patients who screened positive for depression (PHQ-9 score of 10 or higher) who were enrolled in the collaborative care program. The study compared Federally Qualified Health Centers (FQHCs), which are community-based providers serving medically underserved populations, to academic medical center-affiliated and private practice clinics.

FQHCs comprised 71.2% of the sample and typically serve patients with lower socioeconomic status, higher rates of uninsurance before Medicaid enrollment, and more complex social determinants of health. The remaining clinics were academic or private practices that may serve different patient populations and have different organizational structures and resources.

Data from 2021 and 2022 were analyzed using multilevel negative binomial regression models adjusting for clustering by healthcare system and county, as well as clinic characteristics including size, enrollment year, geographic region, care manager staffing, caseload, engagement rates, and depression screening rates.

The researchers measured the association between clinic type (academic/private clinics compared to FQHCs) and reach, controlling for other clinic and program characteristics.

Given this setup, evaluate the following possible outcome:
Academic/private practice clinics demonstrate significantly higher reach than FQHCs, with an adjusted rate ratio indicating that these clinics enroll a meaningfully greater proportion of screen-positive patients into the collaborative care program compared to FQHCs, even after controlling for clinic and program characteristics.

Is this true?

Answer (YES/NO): NO